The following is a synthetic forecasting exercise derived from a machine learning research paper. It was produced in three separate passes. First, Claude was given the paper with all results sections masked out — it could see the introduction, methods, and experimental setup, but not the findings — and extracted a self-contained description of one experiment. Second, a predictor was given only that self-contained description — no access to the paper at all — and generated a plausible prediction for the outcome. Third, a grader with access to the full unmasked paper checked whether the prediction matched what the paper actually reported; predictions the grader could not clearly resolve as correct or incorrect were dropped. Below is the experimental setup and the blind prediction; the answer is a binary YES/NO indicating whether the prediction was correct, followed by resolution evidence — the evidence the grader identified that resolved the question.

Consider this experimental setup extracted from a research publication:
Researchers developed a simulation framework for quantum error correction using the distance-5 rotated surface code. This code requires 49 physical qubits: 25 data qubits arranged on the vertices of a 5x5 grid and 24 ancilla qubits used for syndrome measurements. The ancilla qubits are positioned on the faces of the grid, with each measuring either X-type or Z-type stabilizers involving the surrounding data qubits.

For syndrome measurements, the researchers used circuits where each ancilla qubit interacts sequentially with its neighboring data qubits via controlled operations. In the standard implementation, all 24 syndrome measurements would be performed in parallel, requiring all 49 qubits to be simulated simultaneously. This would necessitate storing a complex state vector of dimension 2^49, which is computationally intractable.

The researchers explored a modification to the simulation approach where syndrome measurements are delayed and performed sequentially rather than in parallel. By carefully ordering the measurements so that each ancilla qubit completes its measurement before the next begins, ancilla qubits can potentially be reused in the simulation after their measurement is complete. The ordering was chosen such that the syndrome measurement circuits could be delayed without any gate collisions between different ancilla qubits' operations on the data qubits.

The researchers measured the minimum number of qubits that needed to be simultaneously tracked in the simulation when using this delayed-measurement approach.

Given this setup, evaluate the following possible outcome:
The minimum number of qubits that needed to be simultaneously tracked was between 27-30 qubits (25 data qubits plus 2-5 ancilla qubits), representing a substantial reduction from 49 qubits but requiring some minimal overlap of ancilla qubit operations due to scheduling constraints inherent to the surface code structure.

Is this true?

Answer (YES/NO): NO